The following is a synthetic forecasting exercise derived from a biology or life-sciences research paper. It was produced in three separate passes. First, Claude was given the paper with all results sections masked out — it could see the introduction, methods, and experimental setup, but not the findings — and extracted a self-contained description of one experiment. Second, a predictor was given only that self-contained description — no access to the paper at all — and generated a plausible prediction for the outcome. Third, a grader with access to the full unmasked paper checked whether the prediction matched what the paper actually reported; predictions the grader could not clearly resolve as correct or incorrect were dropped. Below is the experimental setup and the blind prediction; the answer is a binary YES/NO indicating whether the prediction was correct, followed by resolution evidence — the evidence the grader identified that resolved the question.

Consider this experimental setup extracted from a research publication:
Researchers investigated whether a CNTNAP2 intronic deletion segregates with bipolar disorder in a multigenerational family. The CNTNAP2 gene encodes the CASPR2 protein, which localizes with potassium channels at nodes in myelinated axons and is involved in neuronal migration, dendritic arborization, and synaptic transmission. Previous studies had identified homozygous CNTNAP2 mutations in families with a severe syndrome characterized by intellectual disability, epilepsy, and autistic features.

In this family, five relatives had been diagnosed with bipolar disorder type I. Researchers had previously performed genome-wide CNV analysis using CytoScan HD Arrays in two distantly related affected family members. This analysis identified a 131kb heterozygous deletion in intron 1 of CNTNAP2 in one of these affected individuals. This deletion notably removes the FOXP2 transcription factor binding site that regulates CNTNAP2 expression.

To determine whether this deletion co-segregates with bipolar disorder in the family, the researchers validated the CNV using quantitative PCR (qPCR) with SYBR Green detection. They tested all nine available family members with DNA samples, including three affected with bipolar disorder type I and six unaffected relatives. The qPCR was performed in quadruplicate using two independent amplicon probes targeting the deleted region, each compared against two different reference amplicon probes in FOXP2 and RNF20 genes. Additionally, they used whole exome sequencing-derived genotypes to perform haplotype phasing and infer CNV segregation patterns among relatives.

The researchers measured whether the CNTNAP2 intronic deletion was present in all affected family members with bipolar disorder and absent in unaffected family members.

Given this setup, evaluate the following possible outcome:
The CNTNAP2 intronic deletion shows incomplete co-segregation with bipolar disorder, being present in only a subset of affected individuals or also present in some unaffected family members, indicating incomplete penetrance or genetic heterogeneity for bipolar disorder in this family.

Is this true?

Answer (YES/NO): YES